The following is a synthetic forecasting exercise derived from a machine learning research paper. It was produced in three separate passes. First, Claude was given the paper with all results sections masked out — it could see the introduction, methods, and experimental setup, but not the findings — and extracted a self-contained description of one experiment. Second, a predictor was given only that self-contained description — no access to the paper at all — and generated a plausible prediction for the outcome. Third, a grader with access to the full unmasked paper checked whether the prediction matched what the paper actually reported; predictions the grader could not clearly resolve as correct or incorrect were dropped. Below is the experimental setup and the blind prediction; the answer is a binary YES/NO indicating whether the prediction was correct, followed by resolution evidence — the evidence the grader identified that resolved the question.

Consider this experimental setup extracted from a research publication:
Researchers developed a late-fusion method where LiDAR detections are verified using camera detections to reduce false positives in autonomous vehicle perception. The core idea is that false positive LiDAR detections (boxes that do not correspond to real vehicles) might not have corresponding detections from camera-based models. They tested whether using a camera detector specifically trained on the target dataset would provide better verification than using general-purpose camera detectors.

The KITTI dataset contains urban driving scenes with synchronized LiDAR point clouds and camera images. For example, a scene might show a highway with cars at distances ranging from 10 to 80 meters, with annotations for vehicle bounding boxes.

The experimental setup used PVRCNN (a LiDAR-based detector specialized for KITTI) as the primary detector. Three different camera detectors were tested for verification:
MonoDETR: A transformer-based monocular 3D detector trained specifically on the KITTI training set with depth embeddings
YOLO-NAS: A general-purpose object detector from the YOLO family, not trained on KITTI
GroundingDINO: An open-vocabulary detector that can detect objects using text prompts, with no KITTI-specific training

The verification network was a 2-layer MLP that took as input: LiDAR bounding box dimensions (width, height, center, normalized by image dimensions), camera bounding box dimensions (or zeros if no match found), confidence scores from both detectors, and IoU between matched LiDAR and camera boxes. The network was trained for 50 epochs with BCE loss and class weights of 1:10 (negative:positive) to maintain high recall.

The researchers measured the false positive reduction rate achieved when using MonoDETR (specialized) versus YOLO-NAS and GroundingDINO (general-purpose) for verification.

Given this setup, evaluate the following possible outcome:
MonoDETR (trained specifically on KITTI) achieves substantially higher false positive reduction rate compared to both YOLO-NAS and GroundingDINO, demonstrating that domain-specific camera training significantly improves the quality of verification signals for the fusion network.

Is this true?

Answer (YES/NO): NO